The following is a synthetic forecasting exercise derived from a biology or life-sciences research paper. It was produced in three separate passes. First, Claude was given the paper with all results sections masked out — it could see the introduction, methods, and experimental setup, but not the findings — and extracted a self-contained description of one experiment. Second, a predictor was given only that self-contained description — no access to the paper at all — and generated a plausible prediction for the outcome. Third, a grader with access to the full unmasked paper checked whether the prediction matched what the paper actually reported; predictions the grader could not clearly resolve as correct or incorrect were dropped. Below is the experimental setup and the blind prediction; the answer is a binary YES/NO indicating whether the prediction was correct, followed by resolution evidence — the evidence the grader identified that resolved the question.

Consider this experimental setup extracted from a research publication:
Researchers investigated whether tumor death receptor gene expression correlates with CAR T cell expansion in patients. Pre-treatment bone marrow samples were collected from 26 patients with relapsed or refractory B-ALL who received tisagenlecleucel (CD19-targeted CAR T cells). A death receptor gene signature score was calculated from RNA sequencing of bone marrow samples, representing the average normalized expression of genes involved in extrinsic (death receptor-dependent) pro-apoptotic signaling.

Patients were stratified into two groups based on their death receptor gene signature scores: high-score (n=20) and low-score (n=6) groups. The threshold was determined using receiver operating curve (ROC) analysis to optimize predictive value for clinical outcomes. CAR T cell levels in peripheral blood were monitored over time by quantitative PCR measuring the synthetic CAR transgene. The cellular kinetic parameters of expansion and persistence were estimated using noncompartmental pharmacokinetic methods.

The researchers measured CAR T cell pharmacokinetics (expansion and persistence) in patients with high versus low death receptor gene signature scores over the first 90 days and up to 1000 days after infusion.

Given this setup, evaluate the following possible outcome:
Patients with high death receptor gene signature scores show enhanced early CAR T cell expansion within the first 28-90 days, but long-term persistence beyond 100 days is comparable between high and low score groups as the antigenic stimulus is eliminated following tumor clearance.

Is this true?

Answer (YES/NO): NO